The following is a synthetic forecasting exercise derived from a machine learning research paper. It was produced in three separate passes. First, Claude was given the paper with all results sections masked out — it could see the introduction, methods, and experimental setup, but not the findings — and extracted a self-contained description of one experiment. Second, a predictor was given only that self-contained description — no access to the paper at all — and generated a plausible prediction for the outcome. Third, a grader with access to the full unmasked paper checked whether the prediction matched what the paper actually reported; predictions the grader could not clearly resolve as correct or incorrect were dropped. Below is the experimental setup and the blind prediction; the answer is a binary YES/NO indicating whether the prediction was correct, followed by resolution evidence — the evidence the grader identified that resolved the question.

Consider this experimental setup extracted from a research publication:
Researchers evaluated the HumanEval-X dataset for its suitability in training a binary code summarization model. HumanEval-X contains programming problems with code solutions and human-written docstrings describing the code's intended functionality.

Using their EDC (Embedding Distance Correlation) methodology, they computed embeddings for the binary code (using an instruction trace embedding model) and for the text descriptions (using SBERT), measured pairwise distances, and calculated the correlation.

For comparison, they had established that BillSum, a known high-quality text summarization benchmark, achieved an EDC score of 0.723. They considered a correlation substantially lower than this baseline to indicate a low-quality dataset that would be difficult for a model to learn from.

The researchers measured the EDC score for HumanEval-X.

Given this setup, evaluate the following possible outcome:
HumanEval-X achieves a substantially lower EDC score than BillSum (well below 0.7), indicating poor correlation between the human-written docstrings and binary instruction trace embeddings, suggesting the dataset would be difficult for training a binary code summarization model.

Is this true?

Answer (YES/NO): YES